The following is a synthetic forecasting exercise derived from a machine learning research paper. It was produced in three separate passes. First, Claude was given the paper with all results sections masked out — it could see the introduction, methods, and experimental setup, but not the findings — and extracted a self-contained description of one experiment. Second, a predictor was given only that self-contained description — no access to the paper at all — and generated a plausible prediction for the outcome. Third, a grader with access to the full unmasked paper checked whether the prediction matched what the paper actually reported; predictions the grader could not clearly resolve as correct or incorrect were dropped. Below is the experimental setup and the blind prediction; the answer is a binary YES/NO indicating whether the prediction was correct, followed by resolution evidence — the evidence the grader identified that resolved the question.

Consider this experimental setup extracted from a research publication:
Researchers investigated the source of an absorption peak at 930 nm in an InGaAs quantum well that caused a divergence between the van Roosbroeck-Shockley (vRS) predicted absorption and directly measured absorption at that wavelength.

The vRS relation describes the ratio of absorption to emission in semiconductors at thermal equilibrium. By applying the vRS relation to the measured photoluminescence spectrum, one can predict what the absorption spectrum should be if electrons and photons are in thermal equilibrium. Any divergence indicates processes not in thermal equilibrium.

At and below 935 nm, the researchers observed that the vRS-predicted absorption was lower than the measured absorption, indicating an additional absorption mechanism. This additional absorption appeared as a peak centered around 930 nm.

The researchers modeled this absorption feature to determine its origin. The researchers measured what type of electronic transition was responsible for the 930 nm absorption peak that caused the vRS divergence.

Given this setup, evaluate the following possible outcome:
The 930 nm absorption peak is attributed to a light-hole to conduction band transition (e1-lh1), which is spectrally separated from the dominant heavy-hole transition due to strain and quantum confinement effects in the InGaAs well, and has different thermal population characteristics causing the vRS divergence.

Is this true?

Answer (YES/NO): NO